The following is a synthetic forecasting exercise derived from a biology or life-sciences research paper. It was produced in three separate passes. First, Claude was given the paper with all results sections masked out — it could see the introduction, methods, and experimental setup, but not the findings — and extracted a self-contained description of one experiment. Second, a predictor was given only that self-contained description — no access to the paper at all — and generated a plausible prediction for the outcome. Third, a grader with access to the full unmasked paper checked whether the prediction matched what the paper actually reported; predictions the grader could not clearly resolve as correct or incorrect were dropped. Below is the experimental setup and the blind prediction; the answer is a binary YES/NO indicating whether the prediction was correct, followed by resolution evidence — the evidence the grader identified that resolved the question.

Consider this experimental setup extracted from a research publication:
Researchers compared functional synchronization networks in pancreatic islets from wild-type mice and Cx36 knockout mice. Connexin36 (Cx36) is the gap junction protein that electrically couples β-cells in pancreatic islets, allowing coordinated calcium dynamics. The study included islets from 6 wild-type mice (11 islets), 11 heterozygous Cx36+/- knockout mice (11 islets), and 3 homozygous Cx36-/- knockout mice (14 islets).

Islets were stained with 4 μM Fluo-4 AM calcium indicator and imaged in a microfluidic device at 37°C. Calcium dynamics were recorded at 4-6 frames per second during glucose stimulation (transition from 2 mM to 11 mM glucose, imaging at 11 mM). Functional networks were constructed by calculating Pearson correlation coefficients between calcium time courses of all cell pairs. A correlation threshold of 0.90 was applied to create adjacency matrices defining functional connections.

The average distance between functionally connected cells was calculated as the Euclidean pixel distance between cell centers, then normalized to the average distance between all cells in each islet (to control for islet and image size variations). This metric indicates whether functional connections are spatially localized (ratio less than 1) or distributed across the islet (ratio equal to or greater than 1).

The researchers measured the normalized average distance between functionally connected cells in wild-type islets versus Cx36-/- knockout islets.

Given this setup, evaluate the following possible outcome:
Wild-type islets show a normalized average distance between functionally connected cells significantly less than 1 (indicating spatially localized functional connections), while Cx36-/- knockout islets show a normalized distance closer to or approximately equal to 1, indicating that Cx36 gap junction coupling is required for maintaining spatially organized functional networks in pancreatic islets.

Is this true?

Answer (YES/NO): NO